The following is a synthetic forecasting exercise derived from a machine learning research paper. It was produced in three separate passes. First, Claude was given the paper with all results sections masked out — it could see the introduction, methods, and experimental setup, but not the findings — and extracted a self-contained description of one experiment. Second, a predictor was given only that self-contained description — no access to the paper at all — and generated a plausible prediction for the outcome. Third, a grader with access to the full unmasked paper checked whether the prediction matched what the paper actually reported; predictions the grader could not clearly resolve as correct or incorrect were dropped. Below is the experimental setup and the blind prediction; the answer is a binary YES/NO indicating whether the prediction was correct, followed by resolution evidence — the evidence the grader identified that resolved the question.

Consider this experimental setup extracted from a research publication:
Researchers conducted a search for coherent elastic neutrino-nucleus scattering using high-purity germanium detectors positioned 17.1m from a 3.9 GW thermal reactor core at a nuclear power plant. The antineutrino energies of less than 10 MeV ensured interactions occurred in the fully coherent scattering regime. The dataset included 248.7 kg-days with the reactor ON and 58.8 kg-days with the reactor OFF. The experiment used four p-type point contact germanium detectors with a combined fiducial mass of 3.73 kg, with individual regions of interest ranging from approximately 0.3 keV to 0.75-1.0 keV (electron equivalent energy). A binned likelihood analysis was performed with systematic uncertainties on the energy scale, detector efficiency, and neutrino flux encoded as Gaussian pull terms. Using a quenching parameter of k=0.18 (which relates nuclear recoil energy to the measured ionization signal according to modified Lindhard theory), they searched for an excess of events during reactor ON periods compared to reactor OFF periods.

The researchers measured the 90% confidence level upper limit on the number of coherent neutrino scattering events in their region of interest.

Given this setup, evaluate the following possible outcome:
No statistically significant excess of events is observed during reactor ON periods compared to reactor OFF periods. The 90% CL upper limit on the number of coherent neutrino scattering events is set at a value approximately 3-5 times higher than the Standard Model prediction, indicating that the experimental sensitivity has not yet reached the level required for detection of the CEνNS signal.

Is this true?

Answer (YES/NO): NO